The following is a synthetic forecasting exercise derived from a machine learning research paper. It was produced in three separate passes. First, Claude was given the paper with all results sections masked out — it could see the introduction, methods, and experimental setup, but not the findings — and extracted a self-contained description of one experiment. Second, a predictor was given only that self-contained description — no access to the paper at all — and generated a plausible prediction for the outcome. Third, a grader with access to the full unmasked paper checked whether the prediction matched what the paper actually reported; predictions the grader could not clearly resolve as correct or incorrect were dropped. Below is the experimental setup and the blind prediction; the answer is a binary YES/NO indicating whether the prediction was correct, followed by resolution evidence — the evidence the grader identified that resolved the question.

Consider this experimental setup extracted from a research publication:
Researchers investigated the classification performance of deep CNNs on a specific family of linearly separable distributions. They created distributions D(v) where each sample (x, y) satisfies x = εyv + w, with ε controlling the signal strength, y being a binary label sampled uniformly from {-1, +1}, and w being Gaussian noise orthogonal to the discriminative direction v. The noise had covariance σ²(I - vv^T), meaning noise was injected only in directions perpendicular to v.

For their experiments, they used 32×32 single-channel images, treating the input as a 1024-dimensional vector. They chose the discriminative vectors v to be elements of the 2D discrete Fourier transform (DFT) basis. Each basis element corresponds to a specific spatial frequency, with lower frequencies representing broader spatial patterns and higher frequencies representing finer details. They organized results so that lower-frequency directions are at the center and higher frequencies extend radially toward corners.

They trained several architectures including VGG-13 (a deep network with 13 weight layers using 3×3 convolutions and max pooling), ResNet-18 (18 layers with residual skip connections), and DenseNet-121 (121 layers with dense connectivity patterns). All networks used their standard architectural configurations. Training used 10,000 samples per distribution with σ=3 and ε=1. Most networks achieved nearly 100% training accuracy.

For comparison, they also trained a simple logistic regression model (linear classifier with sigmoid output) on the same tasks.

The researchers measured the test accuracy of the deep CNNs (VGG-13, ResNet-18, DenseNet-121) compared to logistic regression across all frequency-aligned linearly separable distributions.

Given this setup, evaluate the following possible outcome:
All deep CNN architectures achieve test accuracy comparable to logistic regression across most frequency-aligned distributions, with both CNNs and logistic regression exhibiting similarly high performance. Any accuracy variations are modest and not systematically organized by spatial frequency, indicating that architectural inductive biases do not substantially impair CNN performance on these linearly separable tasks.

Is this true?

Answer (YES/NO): NO